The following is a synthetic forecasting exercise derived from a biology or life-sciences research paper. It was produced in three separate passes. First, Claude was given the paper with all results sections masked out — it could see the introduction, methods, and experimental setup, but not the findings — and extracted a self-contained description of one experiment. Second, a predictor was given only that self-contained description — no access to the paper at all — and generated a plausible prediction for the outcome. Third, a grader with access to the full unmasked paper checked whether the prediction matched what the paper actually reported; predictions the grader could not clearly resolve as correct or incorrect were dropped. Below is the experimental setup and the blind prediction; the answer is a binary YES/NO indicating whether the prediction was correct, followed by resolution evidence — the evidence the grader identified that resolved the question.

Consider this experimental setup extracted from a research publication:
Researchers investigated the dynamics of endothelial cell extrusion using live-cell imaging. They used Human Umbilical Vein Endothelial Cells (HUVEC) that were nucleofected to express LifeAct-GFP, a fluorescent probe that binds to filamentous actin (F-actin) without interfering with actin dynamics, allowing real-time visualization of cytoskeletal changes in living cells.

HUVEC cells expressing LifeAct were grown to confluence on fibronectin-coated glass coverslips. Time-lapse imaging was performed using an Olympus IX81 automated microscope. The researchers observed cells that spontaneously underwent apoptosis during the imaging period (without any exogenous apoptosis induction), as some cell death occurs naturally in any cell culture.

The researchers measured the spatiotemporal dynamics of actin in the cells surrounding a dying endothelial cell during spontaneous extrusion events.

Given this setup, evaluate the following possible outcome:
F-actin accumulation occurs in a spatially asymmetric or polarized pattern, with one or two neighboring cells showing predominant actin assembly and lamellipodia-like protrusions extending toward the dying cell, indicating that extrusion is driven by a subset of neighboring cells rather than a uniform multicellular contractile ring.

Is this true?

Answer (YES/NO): NO